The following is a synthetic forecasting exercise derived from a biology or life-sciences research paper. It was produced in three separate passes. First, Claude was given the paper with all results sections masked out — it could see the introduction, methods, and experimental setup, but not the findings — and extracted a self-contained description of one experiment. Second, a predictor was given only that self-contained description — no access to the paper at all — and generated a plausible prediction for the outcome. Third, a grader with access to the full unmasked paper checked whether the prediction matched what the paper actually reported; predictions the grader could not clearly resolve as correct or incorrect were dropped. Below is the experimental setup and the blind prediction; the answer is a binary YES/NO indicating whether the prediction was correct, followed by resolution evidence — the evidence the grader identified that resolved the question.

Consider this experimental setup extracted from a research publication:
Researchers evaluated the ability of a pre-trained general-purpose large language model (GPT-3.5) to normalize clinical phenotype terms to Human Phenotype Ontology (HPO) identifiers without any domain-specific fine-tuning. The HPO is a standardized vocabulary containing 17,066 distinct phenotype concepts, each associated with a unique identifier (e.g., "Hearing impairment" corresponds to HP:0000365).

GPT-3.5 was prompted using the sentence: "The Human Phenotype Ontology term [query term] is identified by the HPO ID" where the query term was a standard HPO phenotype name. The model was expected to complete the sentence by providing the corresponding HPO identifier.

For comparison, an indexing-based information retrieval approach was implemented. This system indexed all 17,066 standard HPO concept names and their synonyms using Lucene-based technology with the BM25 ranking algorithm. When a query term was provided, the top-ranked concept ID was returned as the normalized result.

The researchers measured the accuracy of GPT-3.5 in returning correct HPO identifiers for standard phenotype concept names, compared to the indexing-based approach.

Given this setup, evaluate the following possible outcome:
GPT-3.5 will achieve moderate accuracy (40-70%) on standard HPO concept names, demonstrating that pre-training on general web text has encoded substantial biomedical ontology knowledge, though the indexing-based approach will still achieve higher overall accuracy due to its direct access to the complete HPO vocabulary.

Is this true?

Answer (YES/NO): NO